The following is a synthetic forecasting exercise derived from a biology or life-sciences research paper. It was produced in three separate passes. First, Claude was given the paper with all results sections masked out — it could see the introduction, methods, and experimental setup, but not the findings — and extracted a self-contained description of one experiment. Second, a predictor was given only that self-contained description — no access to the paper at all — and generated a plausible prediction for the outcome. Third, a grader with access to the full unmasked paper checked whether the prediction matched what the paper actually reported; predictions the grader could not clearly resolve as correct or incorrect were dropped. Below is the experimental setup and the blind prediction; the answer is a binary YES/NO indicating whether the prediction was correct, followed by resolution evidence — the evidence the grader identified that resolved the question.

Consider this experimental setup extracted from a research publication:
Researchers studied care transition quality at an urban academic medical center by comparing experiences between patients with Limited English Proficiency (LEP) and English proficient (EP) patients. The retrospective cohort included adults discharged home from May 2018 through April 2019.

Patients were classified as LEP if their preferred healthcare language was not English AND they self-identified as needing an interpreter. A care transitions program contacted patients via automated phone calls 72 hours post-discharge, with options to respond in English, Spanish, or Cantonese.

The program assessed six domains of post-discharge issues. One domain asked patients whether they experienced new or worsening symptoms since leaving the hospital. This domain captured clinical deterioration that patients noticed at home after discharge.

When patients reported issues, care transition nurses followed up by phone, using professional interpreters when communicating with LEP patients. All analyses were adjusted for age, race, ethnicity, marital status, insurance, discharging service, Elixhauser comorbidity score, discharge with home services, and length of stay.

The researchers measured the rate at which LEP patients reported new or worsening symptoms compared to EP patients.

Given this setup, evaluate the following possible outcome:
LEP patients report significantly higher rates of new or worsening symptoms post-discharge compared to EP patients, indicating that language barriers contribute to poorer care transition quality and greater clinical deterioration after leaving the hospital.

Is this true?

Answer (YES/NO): YES